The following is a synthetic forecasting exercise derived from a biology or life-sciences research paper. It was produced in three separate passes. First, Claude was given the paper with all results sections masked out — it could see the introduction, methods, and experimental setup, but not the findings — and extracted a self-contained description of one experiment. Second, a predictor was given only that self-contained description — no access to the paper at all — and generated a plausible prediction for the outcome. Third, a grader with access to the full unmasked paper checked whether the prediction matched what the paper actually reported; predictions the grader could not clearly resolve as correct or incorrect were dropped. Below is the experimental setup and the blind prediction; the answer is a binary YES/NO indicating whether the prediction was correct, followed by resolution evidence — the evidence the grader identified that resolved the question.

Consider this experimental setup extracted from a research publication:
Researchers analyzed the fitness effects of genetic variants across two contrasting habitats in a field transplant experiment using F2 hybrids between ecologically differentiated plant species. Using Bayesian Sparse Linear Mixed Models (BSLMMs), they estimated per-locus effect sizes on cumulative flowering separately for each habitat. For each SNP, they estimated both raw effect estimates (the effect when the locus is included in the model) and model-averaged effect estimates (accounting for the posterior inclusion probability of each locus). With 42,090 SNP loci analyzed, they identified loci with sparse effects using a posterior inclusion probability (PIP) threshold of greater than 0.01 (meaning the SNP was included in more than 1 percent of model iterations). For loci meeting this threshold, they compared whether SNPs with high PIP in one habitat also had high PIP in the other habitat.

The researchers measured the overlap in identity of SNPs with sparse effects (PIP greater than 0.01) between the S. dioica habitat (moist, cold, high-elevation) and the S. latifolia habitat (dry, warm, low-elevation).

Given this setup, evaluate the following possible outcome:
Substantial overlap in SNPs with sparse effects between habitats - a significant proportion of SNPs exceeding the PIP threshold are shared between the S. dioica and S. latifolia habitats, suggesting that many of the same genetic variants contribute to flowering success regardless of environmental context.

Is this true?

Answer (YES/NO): NO